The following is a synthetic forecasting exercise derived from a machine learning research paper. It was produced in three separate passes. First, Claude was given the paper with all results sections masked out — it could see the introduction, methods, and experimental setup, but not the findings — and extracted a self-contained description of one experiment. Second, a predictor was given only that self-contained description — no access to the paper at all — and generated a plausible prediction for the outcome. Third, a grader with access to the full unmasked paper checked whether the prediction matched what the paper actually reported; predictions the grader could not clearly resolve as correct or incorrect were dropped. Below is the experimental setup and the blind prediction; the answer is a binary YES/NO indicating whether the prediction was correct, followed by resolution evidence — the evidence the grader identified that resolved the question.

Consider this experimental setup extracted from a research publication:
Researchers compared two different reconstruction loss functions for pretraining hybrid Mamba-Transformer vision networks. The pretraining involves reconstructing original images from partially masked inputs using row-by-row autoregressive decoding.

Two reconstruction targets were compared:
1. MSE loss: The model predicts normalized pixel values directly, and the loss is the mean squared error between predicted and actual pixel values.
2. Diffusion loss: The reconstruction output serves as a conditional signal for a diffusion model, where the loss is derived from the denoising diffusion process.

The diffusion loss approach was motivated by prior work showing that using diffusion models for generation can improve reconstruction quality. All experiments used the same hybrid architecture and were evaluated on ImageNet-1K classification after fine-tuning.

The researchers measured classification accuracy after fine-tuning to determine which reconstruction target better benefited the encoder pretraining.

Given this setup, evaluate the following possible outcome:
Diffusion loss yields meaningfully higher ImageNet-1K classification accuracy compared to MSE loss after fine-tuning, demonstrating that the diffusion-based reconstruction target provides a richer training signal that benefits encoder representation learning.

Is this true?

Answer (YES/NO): NO